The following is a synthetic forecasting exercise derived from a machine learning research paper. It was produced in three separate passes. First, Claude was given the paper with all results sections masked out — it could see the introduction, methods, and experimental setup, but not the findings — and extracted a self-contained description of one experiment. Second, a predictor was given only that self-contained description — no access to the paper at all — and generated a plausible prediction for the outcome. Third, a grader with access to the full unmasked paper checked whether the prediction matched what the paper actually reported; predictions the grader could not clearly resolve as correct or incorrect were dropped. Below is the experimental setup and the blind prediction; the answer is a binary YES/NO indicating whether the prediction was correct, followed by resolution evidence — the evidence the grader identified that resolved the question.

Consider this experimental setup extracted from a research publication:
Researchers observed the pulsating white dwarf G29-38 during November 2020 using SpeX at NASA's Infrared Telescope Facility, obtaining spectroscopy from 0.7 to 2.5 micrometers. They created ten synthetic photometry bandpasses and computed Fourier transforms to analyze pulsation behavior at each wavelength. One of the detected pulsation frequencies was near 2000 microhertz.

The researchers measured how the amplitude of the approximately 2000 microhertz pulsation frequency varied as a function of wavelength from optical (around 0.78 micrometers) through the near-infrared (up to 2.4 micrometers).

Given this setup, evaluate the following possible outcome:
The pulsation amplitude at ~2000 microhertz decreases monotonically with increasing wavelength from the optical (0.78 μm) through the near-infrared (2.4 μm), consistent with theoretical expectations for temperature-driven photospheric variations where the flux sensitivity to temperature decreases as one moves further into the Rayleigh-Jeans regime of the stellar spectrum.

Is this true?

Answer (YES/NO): NO